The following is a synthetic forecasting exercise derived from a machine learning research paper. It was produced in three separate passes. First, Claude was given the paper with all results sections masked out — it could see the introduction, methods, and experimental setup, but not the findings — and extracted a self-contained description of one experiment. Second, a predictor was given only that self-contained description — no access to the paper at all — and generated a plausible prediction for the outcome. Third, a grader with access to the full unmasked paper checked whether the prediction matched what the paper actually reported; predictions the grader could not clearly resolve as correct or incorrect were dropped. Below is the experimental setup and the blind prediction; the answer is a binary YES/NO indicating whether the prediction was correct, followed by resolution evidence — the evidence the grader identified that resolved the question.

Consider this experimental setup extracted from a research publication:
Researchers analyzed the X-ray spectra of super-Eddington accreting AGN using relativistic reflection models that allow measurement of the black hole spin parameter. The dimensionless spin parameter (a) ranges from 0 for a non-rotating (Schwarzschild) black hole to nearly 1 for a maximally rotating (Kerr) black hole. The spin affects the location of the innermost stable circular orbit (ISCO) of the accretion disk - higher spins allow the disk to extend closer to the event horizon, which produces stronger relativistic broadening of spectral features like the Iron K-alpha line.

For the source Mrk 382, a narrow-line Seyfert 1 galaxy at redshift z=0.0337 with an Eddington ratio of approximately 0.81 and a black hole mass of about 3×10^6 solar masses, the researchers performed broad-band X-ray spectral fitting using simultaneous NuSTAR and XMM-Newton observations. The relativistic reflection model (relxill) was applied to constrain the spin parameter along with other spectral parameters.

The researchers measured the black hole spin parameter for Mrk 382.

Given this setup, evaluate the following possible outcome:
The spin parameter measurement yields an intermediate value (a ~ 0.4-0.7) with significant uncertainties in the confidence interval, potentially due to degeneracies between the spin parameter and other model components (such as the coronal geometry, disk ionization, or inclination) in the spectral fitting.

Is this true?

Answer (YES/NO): NO